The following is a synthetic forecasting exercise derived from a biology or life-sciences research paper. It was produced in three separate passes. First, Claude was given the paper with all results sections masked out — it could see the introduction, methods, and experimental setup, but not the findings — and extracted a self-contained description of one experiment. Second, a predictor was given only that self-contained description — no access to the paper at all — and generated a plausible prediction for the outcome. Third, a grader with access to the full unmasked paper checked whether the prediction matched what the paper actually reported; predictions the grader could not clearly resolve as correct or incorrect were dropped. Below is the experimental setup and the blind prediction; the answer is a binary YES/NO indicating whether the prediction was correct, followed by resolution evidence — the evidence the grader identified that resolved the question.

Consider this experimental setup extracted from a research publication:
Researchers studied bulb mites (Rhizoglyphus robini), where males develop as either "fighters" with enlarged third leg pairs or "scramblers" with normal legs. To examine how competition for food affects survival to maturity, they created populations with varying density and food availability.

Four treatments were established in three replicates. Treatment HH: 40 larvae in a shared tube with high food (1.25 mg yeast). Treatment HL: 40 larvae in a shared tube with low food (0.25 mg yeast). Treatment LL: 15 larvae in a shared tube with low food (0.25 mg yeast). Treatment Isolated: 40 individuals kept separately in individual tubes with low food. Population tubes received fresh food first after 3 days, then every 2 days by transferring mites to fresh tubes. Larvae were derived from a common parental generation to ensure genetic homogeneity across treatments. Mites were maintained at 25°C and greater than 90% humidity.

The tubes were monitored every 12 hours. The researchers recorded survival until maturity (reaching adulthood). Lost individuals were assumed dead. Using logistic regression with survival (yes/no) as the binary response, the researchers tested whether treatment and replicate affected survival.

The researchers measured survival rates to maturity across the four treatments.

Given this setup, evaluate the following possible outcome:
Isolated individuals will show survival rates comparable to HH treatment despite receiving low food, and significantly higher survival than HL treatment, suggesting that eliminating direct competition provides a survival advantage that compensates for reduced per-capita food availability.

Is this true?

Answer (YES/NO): NO